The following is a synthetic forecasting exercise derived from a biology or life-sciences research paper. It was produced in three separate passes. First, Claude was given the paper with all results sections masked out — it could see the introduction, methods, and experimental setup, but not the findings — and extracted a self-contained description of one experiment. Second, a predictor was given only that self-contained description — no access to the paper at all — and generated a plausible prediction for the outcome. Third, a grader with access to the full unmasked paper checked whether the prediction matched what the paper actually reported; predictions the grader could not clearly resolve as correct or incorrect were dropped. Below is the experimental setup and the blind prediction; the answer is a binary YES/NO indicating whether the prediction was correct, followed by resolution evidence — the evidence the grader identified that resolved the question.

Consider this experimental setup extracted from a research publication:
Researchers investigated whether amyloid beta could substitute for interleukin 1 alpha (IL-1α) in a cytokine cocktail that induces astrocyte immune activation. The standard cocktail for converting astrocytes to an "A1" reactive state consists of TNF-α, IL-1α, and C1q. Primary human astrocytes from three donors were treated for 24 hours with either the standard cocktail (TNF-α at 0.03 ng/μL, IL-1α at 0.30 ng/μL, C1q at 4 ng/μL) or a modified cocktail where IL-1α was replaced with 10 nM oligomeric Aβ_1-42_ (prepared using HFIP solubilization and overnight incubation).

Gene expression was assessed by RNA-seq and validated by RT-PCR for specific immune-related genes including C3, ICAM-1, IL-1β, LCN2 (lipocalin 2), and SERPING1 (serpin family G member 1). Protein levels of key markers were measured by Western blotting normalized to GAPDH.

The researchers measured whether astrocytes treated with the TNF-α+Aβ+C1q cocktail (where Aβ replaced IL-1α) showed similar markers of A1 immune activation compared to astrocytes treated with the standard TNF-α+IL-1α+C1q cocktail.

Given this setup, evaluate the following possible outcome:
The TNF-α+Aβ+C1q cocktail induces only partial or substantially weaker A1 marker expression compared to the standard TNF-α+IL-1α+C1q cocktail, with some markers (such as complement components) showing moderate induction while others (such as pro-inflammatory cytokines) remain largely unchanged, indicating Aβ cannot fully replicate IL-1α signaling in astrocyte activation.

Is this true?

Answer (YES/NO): NO